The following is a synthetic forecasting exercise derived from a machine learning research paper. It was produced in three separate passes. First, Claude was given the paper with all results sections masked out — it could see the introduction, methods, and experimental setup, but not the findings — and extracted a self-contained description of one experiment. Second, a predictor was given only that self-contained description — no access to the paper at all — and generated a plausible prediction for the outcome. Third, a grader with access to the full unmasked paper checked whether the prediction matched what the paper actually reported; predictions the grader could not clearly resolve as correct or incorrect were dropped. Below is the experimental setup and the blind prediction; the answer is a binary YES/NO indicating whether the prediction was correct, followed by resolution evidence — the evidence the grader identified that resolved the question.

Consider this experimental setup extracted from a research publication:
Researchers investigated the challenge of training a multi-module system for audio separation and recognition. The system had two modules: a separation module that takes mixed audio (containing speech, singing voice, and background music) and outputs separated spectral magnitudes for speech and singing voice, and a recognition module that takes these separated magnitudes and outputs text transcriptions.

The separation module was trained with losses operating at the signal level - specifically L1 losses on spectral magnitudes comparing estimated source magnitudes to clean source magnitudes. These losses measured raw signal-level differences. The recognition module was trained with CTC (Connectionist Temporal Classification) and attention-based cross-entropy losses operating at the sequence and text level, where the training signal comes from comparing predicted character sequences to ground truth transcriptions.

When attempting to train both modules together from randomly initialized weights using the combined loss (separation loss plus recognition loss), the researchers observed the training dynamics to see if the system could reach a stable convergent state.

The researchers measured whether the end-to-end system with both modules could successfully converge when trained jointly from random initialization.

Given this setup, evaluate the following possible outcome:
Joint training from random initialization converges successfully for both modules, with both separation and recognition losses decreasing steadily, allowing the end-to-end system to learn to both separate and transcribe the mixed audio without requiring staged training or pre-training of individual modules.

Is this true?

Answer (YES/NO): NO